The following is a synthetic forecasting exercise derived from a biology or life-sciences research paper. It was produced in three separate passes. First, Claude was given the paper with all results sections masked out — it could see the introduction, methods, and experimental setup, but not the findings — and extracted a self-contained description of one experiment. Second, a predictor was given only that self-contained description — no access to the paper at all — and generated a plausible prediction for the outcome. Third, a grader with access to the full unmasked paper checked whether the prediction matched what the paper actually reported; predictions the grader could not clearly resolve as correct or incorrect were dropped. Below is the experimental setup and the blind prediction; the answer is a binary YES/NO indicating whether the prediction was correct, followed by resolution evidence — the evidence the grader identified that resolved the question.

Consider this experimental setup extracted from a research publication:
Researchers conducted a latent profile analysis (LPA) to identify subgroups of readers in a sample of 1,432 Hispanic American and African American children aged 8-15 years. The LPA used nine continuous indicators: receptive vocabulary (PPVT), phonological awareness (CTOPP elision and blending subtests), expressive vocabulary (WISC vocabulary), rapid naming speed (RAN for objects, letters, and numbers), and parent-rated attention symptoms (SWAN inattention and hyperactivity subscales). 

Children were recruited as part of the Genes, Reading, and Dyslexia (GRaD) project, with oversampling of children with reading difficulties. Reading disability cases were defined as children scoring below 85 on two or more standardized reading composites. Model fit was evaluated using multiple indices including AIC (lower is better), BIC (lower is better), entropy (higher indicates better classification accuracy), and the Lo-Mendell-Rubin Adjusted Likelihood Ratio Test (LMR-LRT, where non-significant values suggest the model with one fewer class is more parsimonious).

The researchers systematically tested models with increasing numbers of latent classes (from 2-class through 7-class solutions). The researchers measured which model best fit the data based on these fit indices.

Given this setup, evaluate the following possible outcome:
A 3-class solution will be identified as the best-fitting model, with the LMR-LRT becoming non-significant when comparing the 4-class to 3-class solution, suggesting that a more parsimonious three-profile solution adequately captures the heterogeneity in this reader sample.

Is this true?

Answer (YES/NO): YES